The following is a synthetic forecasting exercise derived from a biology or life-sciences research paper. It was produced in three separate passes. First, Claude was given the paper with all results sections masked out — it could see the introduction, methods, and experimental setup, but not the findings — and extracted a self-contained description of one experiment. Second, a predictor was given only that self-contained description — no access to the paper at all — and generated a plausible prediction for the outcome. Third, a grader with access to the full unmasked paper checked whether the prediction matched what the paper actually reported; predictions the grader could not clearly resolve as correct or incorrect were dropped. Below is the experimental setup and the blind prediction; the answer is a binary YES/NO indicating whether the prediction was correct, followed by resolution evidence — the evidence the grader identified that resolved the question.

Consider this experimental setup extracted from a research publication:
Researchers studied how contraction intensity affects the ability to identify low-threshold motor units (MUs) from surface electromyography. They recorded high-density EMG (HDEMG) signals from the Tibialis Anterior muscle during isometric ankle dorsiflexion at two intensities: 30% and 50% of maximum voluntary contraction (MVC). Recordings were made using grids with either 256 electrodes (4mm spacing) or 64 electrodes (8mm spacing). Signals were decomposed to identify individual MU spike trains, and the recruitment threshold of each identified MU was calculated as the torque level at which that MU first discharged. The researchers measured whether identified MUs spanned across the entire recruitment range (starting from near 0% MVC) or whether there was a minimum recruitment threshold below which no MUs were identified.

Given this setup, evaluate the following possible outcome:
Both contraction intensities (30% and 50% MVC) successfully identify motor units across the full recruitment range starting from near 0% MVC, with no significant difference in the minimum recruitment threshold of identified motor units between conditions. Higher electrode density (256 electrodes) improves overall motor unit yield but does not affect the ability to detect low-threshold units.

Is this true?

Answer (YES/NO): NO